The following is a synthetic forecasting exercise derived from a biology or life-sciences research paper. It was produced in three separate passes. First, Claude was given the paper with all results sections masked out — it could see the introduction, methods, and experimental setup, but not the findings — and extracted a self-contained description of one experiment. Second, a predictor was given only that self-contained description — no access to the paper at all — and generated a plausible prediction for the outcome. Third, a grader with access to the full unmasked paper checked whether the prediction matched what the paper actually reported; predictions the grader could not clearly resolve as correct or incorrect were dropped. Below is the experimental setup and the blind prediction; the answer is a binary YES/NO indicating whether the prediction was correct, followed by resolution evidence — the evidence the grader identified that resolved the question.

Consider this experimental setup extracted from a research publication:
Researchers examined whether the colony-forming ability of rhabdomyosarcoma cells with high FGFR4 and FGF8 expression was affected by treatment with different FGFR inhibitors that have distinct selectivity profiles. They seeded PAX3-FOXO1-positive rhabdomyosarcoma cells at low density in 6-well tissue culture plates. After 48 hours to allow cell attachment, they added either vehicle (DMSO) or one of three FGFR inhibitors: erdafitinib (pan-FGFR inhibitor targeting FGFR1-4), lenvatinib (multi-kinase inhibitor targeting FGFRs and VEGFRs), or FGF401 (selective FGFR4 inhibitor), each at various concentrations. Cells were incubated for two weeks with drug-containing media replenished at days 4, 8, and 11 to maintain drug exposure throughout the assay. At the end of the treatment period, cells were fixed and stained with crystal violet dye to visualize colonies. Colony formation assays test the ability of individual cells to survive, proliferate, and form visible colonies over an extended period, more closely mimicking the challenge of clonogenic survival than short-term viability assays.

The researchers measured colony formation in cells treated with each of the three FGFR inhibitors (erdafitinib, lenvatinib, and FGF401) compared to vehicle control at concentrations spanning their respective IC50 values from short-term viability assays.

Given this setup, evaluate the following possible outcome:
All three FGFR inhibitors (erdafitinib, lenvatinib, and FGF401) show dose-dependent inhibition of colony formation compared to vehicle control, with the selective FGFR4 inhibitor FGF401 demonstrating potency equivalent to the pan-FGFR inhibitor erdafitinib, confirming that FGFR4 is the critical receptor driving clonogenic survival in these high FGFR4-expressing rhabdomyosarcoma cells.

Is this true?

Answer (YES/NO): NO